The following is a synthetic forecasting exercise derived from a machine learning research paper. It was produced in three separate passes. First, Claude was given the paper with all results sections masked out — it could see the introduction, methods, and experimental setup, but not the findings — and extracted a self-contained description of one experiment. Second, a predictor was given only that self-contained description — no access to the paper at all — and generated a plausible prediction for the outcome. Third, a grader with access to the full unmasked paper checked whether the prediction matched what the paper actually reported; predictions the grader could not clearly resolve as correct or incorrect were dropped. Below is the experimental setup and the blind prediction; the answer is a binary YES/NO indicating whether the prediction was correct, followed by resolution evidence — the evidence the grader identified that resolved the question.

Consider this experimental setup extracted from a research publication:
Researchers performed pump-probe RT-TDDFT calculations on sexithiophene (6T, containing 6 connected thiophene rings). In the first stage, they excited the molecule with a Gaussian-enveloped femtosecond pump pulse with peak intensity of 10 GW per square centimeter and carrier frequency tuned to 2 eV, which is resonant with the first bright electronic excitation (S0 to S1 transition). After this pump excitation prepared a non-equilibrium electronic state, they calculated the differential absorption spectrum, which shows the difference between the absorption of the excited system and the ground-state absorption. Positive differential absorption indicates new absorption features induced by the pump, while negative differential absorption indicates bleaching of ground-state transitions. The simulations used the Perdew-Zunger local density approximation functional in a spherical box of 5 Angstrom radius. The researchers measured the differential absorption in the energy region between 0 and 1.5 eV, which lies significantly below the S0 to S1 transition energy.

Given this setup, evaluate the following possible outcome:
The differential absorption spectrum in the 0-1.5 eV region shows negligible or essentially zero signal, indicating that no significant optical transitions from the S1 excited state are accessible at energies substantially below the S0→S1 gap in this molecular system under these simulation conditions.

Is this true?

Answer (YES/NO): NO